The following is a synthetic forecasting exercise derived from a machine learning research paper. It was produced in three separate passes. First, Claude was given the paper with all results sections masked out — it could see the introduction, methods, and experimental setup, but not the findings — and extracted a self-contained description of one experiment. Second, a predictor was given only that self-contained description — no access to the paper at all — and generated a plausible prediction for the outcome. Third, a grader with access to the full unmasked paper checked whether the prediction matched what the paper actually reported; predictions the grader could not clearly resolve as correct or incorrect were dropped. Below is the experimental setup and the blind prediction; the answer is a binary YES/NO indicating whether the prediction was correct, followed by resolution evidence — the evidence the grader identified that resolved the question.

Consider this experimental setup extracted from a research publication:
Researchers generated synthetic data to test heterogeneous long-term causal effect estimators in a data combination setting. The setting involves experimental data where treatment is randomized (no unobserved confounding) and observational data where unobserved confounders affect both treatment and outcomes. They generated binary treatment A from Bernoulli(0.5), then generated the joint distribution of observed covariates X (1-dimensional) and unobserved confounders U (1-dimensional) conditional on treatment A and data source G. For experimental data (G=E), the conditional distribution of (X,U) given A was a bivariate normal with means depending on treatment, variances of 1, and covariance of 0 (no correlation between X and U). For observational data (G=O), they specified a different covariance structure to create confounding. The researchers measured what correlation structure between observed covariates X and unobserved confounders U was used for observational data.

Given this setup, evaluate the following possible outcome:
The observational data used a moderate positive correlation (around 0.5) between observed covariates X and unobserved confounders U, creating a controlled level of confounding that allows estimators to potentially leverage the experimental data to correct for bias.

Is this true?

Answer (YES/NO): NO